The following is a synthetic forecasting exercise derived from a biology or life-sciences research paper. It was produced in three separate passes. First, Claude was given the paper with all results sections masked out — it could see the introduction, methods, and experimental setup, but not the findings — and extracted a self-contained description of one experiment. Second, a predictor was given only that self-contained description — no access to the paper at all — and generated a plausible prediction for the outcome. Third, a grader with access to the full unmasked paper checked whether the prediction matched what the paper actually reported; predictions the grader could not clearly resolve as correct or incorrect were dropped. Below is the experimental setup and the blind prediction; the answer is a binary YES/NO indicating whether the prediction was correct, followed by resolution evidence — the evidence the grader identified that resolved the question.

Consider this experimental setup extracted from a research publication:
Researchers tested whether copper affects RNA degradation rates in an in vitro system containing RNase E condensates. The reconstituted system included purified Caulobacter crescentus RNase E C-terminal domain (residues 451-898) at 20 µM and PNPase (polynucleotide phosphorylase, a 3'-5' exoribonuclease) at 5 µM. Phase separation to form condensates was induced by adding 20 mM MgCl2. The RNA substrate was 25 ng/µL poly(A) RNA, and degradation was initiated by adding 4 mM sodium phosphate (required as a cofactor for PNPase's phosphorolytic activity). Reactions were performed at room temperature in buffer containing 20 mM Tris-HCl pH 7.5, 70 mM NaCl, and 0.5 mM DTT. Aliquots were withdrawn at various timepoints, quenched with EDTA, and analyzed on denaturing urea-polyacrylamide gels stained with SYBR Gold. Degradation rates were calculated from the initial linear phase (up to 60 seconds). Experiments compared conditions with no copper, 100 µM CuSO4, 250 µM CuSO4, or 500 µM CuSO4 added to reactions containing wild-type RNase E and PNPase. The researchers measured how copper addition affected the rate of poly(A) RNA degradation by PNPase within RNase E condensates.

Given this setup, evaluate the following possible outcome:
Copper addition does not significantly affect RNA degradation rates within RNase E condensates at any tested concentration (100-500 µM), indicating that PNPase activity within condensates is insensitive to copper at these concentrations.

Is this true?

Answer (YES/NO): NO